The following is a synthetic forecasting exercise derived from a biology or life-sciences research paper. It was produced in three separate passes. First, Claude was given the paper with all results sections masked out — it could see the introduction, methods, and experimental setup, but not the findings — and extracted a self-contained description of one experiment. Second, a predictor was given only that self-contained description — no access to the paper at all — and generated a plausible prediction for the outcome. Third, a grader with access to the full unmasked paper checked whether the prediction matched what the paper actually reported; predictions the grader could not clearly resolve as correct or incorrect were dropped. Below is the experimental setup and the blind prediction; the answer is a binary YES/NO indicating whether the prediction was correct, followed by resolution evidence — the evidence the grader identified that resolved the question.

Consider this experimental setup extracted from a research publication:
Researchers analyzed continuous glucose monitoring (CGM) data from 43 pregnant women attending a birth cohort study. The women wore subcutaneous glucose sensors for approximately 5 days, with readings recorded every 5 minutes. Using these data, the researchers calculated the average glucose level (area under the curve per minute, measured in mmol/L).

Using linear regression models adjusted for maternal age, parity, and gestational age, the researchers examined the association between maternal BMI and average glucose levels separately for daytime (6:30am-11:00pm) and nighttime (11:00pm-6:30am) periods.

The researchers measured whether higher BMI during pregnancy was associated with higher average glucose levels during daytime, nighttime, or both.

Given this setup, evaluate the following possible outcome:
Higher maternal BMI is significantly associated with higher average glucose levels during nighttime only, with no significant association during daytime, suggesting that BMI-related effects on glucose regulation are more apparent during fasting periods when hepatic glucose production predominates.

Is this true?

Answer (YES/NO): NO